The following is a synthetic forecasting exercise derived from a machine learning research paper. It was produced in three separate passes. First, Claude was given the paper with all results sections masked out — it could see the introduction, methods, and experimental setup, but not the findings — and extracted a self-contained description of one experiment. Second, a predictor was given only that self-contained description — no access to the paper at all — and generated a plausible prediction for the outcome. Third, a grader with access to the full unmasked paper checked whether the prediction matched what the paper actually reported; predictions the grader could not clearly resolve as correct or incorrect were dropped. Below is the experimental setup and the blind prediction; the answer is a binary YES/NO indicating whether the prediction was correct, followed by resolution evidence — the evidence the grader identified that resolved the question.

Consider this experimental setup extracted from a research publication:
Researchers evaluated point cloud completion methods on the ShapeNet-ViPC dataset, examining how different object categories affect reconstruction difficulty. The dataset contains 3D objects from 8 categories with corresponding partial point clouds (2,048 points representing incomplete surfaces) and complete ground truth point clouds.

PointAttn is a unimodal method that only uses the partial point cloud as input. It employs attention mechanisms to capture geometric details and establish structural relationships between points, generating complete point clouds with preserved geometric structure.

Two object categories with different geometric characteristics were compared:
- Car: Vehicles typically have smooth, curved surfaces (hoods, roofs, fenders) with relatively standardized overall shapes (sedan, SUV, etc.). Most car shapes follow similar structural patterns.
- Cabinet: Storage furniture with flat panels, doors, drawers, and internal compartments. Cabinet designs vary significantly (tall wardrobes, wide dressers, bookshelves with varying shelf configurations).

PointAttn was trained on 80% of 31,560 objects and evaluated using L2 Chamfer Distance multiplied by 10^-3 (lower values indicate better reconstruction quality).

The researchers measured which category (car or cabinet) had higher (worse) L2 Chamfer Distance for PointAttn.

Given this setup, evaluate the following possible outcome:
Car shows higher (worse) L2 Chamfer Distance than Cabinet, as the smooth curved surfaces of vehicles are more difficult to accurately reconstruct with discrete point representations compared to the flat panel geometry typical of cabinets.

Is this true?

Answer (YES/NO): NO